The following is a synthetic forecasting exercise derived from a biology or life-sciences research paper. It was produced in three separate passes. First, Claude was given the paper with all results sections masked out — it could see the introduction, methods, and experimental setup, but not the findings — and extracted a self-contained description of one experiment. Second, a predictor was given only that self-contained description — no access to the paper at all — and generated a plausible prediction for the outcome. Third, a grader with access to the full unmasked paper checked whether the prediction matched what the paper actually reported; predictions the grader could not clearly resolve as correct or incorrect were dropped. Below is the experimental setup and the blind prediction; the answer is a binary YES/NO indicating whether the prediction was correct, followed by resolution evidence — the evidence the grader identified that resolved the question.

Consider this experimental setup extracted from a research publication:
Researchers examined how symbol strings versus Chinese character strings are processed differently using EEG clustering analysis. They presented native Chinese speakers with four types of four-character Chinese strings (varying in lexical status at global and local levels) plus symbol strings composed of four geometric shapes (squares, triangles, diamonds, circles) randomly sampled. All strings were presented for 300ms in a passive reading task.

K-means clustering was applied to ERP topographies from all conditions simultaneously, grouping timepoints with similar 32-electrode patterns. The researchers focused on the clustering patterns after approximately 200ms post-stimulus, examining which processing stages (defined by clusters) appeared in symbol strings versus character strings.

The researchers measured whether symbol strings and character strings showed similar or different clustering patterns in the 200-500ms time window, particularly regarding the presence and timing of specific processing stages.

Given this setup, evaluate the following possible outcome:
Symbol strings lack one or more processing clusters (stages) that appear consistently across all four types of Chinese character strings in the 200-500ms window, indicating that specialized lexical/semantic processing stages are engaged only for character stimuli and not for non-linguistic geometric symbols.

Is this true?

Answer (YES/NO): YES